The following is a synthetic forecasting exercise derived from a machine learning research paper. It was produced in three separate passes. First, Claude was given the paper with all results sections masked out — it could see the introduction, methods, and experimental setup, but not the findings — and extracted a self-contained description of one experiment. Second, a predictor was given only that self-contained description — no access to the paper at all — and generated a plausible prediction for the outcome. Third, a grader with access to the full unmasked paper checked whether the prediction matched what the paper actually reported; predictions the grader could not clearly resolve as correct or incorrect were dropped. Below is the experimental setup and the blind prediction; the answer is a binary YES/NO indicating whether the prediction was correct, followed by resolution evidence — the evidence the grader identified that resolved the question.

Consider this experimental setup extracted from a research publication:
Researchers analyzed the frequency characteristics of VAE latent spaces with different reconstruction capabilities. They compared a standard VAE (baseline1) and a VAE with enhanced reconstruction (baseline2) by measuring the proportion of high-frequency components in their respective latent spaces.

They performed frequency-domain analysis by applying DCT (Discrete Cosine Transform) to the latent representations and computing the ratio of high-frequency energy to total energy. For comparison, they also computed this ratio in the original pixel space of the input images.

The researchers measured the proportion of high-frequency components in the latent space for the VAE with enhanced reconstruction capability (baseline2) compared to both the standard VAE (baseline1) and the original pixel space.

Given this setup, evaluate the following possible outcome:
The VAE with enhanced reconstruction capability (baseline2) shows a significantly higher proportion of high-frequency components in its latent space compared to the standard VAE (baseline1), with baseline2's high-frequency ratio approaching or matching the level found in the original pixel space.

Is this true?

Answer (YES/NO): NO